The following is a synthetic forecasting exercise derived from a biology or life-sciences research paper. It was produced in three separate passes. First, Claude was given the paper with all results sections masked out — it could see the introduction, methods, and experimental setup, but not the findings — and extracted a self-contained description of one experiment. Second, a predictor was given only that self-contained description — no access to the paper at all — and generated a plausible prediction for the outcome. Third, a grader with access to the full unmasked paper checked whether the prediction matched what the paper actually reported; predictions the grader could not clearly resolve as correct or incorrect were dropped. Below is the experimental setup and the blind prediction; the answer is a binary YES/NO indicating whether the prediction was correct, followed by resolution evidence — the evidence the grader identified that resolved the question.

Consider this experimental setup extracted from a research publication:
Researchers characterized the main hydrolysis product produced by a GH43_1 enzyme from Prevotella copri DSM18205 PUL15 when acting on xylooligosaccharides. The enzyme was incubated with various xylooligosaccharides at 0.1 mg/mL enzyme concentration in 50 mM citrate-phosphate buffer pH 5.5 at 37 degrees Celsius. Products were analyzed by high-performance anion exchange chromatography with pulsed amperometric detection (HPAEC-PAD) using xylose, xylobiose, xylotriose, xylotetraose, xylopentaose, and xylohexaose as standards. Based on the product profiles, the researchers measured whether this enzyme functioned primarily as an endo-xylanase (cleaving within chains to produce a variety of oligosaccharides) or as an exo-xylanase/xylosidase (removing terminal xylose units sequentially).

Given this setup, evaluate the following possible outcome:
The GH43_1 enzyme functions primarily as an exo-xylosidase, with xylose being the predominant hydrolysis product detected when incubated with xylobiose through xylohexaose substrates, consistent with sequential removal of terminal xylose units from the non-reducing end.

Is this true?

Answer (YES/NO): YES